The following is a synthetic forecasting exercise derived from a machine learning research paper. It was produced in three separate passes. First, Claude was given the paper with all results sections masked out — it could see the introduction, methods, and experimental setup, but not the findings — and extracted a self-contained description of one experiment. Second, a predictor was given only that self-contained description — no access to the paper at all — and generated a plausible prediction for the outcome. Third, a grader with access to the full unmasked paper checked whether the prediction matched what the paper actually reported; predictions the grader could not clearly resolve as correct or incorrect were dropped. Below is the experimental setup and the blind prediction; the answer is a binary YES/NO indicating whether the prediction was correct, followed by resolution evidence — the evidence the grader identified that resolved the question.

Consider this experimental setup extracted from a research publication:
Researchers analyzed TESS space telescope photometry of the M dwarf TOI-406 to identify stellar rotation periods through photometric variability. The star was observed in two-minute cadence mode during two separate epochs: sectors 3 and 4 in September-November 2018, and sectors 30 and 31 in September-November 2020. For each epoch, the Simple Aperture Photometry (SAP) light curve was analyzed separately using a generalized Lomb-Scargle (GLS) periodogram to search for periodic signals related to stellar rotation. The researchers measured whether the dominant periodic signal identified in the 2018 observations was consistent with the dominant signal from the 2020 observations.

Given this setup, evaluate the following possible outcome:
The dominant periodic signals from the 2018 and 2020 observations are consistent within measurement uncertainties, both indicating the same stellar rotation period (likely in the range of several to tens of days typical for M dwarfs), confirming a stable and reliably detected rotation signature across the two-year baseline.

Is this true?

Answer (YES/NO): NO